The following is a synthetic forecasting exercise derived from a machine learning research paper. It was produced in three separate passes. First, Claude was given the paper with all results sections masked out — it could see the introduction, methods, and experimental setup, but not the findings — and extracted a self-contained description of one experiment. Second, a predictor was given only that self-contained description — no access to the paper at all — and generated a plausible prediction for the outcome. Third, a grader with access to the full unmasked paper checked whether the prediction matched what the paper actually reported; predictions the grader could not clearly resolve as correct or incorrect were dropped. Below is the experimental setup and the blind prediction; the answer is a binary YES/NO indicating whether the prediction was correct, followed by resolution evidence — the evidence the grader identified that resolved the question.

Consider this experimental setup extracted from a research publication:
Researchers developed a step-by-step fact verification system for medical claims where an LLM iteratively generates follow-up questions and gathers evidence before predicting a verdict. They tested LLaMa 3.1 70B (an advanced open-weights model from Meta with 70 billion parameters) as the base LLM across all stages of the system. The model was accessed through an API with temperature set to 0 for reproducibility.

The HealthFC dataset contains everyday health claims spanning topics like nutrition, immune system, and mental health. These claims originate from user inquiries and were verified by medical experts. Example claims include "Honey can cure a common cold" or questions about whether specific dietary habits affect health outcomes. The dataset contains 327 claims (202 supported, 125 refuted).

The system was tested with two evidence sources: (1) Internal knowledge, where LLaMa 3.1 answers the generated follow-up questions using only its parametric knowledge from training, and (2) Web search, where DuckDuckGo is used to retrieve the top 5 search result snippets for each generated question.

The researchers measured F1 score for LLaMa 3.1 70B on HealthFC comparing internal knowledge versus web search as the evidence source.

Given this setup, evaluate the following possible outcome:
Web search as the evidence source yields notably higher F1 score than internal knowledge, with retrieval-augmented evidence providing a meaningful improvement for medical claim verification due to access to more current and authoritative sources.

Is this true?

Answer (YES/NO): YES